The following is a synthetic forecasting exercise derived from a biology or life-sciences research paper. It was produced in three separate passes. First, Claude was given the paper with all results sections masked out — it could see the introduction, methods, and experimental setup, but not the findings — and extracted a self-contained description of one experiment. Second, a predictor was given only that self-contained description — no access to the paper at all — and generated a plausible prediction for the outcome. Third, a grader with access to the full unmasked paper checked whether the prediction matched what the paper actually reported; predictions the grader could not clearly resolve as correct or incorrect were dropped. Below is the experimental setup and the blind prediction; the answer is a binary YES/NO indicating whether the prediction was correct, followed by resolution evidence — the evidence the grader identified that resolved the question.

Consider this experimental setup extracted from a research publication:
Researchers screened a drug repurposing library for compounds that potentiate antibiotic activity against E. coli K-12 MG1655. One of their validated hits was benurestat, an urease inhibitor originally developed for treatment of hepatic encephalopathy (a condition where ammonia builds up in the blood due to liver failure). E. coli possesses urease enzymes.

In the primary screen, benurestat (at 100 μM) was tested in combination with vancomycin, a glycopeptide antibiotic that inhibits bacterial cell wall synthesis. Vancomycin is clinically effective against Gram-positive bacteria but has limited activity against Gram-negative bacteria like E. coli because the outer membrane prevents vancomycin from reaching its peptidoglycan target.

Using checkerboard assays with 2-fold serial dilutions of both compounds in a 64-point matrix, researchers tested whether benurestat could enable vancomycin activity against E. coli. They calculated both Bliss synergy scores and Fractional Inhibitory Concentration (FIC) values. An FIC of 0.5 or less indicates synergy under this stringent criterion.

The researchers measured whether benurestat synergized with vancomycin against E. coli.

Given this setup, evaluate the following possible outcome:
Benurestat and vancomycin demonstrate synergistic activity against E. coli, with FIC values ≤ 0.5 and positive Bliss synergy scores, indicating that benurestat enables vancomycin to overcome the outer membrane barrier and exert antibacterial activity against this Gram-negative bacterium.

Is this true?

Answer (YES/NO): YES